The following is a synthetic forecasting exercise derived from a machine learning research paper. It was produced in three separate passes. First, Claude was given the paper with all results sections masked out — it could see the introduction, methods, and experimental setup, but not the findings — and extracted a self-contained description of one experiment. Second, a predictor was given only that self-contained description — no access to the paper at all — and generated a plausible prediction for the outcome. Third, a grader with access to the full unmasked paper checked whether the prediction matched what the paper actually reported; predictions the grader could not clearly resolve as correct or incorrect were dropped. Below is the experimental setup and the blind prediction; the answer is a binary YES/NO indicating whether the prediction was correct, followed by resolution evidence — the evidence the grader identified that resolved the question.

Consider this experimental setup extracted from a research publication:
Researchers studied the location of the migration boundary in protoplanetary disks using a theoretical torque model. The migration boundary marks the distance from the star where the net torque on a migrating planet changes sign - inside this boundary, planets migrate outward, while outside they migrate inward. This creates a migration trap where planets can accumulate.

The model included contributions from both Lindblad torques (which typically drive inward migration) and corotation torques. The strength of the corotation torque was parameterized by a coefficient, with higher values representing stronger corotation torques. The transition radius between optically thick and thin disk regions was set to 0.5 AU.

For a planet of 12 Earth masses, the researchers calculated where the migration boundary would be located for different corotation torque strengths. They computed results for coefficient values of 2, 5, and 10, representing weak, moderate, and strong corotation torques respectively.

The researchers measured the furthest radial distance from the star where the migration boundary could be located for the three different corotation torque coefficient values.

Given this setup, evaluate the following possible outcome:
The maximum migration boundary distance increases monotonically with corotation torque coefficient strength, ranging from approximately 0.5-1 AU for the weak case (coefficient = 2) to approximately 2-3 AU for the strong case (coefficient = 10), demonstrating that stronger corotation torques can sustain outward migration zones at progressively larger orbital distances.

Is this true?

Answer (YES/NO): NO